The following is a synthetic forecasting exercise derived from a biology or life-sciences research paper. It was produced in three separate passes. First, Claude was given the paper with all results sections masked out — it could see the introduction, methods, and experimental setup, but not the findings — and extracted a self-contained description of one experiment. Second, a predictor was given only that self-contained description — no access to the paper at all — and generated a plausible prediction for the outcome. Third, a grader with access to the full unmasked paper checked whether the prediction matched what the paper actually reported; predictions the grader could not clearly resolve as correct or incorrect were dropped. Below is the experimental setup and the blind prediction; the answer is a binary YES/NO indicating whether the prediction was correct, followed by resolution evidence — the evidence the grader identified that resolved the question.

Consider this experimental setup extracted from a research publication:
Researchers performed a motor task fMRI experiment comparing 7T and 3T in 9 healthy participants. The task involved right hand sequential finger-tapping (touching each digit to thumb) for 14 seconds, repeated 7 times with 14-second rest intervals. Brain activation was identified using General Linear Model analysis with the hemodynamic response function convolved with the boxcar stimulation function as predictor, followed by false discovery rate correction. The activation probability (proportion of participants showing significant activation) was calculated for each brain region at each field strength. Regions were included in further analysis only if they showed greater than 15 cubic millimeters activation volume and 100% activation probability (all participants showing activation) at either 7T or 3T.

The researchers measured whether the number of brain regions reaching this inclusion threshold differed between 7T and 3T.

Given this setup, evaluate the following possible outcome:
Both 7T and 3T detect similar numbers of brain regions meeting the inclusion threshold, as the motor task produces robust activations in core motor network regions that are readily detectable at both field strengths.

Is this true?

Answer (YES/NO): NO